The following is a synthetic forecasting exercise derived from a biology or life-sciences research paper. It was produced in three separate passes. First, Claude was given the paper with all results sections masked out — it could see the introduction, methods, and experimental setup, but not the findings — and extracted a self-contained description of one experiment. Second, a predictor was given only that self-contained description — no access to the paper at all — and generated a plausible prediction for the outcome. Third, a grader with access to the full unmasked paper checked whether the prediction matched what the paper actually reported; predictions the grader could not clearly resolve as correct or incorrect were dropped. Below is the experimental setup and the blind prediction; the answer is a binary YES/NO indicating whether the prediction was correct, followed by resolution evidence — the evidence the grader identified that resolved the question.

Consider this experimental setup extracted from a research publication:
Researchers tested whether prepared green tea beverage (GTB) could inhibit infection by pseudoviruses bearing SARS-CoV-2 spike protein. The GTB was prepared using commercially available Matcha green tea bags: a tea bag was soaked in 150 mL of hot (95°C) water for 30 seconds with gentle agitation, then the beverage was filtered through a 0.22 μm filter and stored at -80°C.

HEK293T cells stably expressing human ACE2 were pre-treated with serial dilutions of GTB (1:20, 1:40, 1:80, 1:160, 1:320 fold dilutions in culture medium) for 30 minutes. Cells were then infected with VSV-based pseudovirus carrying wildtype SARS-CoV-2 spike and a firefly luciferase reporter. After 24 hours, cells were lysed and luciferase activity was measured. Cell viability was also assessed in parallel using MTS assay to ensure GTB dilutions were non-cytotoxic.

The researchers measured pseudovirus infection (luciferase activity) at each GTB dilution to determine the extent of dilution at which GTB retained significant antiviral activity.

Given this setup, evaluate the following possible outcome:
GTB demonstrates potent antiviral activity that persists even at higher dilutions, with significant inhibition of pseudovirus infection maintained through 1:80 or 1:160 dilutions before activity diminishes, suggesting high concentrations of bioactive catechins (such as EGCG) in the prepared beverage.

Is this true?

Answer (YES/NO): NO